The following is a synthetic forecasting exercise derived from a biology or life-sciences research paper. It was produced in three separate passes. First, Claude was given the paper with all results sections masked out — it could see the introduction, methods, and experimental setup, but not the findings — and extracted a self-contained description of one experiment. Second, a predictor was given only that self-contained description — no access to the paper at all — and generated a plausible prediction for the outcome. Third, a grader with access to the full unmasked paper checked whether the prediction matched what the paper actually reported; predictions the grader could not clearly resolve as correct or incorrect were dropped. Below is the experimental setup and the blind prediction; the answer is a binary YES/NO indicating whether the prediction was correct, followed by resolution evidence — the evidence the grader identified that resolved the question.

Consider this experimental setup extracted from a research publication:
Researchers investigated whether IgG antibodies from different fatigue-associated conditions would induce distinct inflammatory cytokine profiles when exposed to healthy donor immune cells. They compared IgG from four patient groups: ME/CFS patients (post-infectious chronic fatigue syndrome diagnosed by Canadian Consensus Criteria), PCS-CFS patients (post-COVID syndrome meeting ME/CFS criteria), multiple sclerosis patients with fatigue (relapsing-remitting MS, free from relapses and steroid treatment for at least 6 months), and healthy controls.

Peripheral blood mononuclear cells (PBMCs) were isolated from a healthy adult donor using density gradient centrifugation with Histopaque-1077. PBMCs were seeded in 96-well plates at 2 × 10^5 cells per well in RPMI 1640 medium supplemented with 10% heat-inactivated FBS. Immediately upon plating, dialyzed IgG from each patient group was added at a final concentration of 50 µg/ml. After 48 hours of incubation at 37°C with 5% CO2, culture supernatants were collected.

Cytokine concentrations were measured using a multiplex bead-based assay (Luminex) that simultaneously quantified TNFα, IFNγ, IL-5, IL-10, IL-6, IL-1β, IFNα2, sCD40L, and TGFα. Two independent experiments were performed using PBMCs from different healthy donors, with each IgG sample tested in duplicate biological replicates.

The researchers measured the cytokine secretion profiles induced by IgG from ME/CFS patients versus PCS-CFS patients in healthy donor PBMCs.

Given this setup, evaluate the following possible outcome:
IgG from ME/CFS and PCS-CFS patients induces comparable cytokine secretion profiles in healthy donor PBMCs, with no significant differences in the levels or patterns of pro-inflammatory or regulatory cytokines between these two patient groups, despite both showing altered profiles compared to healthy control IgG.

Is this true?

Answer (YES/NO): NO